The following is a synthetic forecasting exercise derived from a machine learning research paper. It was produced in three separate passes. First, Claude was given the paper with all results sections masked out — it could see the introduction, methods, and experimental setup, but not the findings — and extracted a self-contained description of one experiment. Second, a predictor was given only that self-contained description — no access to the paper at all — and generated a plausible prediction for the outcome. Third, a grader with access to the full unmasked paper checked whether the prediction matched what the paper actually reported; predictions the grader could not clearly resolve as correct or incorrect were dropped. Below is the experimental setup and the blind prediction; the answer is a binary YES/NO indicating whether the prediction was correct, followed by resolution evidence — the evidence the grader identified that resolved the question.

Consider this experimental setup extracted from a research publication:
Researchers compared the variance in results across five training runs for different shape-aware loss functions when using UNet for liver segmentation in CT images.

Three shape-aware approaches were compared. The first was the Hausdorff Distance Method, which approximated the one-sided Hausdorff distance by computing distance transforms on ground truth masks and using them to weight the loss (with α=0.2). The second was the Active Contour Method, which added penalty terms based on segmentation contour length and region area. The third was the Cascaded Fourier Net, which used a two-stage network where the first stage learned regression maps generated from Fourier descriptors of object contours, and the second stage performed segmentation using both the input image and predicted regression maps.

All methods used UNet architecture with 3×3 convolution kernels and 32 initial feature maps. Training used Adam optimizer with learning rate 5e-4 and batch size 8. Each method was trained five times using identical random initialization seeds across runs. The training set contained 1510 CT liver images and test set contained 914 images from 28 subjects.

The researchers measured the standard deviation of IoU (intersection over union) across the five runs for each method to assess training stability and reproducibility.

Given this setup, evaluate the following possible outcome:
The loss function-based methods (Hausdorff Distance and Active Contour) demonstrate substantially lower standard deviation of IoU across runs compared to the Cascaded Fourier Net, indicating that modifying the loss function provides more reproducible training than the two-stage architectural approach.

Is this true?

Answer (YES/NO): NO